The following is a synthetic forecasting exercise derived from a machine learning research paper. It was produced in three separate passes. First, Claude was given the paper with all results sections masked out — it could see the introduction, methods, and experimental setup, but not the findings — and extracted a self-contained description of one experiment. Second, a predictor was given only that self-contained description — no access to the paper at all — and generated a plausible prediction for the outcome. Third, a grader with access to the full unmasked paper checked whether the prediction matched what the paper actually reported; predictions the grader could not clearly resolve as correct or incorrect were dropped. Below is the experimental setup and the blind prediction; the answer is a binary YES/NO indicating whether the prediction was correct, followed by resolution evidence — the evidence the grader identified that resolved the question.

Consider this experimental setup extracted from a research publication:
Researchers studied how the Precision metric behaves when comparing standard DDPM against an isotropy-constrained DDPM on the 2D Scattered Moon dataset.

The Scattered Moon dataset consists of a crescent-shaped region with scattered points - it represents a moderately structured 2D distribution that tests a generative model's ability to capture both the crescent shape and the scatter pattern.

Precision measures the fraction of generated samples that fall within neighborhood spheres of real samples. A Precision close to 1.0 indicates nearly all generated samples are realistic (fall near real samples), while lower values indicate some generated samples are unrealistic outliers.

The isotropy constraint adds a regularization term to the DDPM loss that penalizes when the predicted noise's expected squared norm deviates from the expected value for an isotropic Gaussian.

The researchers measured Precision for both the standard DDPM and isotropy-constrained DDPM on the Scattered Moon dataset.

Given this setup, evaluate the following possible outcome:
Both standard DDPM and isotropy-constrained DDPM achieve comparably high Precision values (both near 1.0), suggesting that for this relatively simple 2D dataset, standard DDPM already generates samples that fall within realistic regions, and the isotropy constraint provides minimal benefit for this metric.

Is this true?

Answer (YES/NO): YES